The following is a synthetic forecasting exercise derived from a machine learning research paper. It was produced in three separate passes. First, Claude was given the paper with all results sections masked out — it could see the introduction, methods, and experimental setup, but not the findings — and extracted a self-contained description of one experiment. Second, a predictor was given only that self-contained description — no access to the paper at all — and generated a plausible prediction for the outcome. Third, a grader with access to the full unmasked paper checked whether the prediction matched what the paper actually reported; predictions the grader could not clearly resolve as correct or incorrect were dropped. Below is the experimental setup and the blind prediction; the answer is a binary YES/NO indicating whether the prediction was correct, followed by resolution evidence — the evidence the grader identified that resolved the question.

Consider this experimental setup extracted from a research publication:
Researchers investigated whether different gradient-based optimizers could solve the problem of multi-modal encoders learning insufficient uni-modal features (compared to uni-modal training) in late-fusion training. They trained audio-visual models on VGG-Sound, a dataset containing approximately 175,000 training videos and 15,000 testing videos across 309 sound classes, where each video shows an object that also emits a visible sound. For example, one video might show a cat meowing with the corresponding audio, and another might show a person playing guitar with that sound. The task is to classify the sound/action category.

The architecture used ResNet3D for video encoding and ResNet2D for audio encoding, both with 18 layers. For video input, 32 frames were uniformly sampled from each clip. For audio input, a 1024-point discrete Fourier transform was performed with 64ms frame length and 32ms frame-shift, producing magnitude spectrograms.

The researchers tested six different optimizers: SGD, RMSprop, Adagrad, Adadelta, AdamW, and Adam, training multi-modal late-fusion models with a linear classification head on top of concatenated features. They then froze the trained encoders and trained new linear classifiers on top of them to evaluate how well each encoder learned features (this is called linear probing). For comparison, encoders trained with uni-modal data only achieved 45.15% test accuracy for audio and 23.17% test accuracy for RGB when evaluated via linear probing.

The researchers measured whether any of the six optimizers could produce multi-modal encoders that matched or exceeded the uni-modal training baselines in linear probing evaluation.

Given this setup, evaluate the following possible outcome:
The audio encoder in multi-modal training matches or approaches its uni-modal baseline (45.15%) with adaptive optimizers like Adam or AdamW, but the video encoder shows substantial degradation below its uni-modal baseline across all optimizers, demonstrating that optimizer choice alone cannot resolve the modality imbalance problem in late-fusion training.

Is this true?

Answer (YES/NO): YES